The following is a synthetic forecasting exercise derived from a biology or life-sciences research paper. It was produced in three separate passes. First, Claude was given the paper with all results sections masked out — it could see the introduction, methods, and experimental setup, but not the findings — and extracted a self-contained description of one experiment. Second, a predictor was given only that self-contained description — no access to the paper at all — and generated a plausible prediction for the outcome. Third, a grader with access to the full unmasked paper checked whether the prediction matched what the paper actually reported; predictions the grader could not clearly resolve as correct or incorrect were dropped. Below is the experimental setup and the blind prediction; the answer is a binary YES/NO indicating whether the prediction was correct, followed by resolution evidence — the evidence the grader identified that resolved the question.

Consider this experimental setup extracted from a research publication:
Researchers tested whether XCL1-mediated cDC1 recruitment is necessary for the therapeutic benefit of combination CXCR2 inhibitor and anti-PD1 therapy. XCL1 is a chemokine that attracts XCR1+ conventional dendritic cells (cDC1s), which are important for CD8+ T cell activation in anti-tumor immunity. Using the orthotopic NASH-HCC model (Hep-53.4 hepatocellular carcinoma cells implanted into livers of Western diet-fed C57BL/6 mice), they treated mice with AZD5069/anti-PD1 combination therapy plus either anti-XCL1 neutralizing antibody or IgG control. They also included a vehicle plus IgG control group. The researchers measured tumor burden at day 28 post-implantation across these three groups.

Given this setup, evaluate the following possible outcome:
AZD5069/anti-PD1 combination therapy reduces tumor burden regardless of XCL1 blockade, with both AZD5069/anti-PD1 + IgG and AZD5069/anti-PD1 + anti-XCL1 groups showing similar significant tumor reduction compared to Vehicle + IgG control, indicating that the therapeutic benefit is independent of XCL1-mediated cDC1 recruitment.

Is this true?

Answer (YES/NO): NO